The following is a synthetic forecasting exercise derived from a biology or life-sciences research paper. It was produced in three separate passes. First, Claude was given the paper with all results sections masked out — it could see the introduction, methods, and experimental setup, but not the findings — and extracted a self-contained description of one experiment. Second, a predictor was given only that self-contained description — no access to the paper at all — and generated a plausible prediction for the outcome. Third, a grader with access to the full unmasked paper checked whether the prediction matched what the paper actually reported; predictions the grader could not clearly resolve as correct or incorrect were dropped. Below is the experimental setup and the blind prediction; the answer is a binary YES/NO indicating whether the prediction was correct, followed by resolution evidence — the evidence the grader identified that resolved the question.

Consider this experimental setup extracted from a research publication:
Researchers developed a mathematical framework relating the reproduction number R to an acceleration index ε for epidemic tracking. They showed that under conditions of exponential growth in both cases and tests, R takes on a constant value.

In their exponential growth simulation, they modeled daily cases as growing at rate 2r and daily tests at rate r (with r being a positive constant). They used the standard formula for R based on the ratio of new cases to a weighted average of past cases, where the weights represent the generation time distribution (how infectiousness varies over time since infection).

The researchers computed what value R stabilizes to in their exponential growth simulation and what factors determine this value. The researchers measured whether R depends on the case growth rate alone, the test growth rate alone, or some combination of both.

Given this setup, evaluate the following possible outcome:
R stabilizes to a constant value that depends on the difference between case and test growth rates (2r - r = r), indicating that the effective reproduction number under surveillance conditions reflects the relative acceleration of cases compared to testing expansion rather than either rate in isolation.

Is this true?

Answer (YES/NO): NO